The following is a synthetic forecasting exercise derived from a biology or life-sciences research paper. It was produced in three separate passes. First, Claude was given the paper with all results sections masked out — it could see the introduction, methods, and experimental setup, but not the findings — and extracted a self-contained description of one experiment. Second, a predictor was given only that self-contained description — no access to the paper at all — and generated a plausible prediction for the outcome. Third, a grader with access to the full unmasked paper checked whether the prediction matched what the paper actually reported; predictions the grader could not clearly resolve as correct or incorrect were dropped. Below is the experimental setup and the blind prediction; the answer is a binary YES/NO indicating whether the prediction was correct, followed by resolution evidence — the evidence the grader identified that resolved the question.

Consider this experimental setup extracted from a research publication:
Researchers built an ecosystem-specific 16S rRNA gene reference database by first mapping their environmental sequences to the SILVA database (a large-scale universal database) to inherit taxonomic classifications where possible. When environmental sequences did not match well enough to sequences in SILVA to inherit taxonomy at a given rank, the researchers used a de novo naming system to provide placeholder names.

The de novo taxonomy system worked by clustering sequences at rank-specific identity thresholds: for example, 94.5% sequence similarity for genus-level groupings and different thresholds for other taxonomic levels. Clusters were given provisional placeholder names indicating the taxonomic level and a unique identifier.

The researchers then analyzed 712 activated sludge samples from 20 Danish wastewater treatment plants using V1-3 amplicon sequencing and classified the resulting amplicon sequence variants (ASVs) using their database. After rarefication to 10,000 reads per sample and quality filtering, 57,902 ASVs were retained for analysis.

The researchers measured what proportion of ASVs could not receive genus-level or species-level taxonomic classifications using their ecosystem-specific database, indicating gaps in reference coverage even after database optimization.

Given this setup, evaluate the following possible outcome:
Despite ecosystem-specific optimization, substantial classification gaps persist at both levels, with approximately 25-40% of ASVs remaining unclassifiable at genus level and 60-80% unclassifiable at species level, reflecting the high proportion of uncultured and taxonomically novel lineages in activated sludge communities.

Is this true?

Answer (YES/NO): NO